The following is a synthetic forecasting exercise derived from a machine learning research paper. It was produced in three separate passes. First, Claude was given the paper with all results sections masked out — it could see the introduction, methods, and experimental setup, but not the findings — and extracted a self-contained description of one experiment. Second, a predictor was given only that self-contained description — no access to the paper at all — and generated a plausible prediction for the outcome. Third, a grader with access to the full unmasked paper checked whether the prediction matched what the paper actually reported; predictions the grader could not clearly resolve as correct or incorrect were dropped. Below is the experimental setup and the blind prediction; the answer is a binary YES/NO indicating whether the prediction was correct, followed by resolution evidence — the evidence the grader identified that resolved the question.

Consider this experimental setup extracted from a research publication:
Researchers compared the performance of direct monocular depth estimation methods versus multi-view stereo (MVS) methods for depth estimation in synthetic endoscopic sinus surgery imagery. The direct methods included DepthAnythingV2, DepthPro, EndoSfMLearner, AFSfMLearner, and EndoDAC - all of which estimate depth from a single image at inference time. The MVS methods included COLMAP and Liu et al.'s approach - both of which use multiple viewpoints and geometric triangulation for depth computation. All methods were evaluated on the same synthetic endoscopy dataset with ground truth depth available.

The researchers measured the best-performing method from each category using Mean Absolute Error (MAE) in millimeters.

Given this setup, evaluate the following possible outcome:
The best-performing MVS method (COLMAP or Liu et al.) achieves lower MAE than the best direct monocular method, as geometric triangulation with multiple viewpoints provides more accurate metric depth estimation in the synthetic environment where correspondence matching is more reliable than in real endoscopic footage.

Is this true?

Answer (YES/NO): YES